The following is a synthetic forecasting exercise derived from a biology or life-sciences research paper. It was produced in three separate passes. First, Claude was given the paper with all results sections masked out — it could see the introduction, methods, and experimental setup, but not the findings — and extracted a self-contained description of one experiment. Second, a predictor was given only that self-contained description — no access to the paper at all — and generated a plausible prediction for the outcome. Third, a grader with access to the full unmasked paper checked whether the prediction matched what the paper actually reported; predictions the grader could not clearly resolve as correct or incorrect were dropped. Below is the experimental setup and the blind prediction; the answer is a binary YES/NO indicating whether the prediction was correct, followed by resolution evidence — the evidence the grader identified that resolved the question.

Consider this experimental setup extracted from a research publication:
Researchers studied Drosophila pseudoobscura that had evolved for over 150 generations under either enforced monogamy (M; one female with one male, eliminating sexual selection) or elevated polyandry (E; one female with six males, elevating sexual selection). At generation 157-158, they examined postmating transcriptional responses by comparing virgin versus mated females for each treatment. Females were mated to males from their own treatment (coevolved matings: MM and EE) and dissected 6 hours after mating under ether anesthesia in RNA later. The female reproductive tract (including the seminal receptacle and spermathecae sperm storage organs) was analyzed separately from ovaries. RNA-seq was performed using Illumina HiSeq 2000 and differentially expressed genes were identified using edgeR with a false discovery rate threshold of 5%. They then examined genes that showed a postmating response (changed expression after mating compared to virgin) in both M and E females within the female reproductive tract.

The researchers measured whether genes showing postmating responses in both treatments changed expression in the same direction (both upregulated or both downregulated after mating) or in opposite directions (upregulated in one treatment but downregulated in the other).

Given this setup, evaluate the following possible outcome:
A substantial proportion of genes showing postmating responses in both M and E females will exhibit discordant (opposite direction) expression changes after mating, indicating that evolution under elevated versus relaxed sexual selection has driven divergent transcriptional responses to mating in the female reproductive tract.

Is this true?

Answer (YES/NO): YES